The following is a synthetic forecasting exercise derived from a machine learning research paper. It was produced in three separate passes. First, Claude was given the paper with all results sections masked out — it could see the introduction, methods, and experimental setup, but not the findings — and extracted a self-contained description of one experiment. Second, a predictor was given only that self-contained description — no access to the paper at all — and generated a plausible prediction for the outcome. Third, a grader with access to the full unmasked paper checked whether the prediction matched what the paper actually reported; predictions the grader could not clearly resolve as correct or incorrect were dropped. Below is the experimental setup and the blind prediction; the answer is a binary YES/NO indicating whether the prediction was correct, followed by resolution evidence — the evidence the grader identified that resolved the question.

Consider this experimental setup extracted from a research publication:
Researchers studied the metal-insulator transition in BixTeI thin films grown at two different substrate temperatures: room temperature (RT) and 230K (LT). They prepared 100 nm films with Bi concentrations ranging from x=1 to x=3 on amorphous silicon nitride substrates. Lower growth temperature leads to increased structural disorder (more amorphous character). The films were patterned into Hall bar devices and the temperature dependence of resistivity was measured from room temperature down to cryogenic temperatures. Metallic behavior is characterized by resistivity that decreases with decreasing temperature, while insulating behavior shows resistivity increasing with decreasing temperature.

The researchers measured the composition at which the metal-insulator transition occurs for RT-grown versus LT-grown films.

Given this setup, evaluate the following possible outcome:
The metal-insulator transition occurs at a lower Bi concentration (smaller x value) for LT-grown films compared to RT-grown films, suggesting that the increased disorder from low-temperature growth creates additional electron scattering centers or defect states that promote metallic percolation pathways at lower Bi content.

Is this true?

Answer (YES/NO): NO